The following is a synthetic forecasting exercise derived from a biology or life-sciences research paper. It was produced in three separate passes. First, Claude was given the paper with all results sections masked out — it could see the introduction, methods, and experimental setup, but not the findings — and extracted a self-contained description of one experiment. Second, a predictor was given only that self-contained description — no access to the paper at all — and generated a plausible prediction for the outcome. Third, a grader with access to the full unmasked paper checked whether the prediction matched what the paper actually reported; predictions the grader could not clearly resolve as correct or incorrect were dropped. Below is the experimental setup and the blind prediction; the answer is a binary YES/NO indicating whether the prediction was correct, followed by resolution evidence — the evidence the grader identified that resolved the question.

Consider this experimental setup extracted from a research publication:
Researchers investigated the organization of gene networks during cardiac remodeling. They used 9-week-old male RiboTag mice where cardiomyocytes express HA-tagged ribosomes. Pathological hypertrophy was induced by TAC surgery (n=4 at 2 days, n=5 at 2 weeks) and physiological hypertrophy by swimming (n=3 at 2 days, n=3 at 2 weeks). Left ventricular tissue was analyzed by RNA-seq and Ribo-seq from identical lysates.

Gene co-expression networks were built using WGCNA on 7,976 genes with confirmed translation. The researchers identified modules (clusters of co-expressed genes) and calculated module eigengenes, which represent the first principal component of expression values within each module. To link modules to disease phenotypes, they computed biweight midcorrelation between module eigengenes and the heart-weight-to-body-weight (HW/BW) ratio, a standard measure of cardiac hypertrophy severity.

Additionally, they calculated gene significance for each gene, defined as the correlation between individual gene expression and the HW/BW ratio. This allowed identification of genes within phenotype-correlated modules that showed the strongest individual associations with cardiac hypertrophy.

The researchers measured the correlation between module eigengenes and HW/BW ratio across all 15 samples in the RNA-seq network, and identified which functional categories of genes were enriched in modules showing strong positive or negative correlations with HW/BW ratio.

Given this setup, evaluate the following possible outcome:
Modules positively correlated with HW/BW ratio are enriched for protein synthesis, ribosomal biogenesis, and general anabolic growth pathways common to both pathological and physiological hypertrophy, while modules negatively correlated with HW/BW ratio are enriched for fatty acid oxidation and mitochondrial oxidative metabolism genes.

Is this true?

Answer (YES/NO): NO